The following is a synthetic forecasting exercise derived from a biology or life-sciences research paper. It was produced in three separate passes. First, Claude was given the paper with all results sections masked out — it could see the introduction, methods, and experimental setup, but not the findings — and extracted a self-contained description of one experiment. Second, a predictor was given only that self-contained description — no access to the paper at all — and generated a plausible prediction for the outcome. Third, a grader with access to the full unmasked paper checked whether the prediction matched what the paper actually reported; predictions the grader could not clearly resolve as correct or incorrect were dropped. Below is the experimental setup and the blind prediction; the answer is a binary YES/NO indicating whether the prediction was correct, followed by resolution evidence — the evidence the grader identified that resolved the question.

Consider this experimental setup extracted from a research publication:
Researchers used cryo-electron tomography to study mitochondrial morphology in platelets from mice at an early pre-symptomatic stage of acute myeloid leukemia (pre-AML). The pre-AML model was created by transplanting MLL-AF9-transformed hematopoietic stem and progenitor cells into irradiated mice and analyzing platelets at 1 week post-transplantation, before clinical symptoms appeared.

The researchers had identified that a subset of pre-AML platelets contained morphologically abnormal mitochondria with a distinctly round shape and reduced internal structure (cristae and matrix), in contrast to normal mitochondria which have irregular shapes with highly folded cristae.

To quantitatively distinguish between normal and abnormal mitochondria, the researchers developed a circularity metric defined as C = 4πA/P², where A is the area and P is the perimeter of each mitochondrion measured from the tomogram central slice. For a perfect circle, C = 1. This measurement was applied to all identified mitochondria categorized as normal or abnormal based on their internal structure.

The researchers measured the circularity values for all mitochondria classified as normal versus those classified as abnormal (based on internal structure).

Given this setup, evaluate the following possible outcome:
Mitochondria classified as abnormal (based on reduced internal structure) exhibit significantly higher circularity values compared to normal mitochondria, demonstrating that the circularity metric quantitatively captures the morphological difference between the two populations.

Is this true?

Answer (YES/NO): YES